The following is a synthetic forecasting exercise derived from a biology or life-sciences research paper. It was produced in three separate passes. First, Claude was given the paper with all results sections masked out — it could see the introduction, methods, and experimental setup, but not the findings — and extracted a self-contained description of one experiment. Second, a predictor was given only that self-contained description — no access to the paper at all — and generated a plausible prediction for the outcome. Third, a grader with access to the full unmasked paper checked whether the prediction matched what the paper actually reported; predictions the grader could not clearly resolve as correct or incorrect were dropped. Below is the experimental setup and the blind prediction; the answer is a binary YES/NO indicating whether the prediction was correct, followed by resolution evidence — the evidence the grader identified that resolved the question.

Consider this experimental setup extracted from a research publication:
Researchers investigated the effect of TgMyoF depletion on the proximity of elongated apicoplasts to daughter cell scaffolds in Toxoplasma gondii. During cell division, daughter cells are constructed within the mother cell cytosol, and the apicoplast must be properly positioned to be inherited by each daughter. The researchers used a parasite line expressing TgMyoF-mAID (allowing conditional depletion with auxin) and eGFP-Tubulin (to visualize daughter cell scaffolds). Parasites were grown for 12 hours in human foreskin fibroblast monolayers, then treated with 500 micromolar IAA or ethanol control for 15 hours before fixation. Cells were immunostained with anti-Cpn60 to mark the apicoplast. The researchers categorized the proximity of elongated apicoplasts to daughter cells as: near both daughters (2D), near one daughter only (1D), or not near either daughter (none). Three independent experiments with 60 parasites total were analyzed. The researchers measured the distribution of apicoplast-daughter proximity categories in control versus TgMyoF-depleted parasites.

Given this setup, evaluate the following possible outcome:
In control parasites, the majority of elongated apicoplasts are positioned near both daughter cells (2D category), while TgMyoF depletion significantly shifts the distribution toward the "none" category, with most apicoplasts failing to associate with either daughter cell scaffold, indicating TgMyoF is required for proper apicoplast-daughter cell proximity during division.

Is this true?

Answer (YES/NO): NO